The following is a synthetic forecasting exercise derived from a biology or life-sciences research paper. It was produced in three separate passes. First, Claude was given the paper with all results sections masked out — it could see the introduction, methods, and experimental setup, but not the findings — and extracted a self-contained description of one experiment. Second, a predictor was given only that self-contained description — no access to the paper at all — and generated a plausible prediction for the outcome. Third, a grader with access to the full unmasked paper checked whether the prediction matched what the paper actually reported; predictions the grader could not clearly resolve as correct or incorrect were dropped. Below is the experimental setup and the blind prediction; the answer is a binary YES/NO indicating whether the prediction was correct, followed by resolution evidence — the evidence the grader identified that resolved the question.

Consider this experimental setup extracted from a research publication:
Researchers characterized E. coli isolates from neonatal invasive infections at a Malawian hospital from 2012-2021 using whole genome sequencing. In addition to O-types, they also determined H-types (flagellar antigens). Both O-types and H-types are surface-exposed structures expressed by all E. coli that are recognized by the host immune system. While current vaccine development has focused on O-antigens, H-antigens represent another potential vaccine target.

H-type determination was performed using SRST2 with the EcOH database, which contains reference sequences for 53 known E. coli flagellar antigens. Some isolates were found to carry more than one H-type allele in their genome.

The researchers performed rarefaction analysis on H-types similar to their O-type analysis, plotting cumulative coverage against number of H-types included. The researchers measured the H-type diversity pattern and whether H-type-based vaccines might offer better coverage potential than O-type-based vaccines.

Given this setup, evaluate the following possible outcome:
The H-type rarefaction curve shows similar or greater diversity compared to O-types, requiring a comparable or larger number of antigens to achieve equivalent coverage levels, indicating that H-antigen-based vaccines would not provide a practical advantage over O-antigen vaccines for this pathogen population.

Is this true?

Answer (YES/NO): NO